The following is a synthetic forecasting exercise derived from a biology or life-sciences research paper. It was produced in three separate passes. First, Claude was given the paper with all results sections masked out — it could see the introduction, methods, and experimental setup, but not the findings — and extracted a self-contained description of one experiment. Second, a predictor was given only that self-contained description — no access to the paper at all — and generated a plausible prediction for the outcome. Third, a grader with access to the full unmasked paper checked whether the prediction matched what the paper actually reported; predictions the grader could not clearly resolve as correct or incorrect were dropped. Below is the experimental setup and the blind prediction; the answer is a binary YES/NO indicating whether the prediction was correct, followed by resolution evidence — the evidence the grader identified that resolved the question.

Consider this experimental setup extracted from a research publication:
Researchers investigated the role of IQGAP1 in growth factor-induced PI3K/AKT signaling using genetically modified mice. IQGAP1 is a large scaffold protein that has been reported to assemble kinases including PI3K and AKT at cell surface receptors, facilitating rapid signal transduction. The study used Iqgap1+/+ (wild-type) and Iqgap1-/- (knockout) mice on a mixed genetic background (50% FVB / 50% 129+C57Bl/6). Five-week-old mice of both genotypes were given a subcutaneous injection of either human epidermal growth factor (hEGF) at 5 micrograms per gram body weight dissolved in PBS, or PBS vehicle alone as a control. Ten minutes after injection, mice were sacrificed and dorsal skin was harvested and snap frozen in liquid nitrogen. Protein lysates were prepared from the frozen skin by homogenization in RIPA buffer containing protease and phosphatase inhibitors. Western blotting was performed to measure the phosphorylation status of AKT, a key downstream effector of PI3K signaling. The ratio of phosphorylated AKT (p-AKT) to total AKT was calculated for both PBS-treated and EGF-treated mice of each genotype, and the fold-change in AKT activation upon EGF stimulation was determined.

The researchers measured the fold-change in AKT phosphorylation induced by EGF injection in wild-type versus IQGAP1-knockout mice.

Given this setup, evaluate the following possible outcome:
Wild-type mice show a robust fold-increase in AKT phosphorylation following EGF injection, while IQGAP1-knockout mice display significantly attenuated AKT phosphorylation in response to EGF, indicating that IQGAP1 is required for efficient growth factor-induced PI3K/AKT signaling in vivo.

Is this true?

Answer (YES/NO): YES